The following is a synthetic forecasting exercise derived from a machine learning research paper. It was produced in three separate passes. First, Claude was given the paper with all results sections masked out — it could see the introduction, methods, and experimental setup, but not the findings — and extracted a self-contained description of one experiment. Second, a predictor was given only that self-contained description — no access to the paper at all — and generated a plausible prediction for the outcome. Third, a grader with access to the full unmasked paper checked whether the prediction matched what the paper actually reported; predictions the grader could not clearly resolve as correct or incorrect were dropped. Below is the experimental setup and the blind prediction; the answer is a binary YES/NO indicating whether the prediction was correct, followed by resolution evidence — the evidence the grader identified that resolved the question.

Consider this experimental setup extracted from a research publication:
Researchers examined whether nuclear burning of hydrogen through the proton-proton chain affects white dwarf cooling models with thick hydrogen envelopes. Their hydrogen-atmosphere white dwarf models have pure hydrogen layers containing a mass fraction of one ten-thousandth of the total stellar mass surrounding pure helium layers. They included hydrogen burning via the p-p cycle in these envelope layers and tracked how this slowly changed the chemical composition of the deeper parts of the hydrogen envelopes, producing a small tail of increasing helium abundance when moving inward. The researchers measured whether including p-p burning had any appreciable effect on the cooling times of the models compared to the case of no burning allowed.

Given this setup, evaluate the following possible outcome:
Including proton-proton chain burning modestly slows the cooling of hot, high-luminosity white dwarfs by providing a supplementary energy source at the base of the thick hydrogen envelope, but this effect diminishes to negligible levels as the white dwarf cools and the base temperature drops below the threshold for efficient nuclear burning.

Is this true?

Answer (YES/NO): NO